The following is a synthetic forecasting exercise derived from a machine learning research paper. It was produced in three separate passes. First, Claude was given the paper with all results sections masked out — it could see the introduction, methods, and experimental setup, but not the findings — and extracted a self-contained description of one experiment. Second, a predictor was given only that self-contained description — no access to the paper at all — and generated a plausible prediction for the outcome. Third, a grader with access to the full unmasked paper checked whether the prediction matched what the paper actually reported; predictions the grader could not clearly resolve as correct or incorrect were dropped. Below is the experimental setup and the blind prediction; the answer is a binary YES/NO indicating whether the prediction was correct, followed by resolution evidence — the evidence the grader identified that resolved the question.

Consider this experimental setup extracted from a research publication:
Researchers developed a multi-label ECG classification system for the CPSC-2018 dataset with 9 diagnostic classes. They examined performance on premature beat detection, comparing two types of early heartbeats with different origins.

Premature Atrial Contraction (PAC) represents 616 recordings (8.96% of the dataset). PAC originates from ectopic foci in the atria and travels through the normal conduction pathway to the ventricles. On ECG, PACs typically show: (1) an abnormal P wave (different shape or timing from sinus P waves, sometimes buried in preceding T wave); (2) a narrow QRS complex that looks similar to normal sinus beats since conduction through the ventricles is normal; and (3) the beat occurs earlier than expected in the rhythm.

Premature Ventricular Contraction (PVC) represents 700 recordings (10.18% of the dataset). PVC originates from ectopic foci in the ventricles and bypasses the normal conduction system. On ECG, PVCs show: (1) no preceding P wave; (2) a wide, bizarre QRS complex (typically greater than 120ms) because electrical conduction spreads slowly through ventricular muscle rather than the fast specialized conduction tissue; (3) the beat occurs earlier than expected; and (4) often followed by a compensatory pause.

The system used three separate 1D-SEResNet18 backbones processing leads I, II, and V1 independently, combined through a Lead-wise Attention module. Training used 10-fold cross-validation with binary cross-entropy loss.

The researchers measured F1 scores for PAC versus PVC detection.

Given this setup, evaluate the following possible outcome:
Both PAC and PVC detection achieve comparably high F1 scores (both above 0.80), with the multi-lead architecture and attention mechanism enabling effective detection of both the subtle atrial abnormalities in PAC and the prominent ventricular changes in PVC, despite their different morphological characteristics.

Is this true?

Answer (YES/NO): NO